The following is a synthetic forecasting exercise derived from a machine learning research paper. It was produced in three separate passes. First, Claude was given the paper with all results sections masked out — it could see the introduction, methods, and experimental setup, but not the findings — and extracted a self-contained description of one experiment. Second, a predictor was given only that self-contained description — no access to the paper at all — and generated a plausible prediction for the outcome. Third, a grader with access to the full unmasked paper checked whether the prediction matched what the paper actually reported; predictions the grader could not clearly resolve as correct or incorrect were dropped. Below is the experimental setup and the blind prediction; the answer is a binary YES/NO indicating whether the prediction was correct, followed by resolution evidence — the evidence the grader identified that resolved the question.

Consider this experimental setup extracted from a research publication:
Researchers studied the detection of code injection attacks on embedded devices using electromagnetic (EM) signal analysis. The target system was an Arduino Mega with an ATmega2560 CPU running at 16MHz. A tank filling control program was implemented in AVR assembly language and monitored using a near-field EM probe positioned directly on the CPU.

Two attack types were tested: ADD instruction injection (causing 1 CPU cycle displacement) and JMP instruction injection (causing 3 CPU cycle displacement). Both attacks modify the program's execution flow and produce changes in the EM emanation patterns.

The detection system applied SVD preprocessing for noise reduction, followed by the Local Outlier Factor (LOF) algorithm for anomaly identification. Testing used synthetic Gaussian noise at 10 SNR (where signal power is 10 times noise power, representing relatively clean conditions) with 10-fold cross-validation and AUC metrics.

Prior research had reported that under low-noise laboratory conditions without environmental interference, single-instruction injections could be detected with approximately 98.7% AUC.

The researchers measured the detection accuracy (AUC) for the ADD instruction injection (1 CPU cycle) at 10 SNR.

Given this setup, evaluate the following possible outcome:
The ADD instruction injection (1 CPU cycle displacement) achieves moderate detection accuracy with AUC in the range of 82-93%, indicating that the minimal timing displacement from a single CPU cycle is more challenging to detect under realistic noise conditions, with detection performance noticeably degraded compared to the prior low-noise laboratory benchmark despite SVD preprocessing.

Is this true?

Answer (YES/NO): NO